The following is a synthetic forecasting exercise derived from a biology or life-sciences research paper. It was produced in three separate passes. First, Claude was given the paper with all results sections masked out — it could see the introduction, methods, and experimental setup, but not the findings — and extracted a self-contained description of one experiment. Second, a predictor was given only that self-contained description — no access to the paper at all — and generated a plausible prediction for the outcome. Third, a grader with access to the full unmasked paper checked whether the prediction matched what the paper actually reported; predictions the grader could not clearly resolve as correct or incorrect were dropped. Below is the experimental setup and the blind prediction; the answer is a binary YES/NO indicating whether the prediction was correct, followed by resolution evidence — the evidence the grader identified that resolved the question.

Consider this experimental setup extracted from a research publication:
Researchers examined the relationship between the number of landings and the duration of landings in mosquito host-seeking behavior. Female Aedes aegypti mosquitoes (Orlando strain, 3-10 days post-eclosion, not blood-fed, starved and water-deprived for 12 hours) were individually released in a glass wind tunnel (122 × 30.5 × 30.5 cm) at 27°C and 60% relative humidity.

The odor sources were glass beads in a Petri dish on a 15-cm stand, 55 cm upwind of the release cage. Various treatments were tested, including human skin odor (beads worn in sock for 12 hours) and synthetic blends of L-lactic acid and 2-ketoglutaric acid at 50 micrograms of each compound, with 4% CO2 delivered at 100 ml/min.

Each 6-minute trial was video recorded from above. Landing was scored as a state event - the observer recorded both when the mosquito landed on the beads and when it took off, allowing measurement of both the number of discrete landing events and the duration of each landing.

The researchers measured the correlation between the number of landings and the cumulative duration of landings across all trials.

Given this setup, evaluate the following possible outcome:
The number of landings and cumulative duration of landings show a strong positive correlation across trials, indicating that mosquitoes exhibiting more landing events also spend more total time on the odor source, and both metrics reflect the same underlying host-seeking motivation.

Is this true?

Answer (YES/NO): NO